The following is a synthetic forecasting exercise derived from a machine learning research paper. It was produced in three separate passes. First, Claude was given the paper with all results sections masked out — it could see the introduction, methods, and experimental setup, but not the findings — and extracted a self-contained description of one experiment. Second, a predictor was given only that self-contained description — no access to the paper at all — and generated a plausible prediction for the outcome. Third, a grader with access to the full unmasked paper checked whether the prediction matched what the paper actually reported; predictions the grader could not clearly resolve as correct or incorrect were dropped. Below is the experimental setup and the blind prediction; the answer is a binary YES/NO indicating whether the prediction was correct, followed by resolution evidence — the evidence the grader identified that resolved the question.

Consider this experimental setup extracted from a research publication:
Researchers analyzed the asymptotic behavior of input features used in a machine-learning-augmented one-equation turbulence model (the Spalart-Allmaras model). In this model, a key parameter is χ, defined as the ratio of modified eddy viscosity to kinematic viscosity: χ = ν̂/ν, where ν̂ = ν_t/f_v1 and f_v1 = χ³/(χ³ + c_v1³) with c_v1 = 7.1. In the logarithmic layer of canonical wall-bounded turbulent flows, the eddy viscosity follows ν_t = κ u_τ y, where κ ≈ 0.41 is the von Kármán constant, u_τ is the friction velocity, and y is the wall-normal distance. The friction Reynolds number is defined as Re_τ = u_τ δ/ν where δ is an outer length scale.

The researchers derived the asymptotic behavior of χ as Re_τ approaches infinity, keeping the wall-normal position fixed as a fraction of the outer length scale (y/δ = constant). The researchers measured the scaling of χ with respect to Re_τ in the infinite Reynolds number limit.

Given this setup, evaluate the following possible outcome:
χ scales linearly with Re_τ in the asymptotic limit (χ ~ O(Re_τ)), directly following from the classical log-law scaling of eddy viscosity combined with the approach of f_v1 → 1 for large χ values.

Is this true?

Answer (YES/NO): YES